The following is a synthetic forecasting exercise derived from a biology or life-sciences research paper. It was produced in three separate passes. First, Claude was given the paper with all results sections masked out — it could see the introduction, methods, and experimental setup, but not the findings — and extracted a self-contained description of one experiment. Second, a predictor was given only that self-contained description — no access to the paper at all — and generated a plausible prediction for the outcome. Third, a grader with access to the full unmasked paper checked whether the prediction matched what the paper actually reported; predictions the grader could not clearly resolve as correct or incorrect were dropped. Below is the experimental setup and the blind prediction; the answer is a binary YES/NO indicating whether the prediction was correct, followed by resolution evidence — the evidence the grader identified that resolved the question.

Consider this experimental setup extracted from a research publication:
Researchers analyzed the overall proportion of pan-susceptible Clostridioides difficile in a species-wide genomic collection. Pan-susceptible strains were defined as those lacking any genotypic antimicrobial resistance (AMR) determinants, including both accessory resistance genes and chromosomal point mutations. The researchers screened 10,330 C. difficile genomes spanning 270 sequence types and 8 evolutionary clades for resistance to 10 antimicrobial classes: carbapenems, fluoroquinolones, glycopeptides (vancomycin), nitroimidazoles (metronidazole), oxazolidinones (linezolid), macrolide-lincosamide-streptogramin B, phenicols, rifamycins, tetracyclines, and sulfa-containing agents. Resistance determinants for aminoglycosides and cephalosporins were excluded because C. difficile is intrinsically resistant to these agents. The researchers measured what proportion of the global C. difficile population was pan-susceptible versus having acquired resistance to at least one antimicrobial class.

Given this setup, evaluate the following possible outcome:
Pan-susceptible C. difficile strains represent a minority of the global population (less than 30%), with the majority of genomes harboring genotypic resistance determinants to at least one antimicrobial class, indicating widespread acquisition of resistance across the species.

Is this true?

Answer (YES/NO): NO